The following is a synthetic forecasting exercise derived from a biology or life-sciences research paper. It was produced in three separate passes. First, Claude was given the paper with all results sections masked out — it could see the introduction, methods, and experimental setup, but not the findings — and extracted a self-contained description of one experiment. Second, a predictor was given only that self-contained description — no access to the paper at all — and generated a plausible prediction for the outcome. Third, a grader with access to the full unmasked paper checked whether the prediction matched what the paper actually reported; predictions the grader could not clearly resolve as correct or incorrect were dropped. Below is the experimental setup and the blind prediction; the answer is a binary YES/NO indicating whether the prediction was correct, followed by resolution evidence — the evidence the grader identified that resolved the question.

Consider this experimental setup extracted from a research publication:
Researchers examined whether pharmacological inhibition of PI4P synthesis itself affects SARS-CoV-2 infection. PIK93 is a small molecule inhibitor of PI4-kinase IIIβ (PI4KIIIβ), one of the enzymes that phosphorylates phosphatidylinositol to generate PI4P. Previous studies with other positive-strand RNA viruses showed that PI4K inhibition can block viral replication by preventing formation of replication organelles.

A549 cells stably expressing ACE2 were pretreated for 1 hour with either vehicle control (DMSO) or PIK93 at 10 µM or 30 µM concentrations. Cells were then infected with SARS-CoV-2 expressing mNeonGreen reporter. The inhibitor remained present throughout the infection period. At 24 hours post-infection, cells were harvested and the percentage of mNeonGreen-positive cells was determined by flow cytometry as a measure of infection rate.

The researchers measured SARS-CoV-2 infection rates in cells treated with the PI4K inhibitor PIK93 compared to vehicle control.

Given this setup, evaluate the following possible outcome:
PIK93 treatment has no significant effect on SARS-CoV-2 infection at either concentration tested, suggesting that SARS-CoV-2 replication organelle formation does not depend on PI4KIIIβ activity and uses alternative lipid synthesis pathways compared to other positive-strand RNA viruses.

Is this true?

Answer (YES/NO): NO